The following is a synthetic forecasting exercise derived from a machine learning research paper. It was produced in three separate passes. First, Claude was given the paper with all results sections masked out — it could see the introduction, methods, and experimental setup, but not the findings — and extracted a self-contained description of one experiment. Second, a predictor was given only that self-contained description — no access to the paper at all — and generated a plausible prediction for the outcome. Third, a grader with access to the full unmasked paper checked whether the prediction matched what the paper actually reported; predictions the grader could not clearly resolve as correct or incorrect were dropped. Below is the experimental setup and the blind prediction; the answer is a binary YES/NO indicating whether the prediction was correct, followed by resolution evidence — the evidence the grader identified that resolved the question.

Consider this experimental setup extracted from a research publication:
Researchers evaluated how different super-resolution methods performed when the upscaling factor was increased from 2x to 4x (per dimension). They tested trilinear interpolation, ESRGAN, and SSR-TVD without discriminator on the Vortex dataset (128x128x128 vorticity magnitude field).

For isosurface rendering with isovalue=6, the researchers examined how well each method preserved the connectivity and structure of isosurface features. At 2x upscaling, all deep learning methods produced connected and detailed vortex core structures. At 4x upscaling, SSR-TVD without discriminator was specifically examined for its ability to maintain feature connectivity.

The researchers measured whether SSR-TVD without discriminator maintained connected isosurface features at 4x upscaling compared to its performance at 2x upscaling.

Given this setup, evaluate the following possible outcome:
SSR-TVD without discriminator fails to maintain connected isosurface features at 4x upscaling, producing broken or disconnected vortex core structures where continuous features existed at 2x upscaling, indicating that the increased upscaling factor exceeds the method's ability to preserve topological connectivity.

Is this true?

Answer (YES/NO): YES